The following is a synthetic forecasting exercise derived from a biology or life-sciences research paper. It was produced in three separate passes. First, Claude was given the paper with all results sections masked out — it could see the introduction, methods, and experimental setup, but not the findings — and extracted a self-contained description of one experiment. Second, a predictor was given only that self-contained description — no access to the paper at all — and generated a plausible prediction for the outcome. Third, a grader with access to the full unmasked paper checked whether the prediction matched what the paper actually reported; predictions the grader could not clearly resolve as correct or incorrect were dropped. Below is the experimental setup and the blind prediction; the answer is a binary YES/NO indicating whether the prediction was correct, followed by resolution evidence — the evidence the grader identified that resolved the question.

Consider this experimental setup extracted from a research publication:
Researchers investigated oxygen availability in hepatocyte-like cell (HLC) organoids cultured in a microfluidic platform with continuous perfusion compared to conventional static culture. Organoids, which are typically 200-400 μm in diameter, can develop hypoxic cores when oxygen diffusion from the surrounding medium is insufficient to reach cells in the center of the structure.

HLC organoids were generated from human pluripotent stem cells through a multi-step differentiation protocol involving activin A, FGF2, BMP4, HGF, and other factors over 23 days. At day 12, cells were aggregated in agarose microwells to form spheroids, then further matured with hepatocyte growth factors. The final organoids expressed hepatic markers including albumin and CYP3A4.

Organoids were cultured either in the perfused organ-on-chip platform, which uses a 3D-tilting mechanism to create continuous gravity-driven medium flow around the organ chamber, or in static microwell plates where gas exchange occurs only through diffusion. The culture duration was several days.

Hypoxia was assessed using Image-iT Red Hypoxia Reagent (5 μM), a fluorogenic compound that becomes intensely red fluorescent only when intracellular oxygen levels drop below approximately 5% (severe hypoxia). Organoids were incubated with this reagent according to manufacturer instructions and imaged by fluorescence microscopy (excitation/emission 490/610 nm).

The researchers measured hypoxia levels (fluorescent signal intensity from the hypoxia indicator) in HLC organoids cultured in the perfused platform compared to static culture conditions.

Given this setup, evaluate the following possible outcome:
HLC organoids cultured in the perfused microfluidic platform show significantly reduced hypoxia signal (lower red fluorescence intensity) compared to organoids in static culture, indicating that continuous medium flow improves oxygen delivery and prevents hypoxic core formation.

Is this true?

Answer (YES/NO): NO